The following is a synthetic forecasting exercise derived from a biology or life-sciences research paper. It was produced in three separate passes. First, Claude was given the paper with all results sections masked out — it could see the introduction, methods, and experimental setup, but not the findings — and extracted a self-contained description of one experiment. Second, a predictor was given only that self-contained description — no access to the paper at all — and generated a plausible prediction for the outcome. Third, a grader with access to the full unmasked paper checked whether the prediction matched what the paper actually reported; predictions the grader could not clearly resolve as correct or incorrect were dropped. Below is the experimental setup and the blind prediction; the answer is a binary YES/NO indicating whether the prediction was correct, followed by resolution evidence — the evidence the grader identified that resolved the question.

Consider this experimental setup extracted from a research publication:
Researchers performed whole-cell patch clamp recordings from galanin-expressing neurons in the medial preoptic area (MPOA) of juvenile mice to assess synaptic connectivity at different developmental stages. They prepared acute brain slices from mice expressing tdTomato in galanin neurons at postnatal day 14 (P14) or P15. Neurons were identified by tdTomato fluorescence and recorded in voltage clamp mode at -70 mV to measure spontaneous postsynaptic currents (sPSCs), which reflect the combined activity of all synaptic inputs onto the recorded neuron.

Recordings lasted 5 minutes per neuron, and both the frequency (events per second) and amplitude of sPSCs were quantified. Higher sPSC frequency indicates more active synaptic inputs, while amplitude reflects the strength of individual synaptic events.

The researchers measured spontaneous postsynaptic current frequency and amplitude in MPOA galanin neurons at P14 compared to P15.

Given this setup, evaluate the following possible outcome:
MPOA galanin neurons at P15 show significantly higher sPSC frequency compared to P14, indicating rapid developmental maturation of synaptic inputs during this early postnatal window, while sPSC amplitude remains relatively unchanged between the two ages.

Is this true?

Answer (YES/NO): YES